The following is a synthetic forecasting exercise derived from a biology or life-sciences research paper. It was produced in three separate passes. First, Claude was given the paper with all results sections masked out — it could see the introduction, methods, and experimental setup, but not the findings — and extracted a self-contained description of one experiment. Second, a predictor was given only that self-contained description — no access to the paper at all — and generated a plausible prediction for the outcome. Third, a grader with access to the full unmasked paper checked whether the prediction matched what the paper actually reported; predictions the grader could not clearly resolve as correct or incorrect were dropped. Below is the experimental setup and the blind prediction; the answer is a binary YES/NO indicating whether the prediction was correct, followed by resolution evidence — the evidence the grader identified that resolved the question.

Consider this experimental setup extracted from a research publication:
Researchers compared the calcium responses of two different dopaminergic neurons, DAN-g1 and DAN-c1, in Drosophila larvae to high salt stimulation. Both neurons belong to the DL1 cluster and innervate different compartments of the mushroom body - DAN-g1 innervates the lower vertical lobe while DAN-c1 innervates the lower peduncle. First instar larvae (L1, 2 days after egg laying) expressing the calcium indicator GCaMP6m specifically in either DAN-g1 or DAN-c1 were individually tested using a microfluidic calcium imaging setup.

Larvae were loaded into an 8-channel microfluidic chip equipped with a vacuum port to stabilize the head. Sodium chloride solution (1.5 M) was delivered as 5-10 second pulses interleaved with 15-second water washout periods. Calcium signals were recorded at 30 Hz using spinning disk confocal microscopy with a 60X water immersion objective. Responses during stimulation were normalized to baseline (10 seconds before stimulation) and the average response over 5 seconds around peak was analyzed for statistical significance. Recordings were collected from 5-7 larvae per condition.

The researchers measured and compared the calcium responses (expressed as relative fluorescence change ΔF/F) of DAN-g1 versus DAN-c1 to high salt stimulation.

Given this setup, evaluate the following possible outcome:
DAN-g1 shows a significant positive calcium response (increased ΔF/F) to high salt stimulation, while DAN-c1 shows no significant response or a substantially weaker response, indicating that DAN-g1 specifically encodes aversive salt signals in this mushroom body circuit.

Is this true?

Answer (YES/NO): NO